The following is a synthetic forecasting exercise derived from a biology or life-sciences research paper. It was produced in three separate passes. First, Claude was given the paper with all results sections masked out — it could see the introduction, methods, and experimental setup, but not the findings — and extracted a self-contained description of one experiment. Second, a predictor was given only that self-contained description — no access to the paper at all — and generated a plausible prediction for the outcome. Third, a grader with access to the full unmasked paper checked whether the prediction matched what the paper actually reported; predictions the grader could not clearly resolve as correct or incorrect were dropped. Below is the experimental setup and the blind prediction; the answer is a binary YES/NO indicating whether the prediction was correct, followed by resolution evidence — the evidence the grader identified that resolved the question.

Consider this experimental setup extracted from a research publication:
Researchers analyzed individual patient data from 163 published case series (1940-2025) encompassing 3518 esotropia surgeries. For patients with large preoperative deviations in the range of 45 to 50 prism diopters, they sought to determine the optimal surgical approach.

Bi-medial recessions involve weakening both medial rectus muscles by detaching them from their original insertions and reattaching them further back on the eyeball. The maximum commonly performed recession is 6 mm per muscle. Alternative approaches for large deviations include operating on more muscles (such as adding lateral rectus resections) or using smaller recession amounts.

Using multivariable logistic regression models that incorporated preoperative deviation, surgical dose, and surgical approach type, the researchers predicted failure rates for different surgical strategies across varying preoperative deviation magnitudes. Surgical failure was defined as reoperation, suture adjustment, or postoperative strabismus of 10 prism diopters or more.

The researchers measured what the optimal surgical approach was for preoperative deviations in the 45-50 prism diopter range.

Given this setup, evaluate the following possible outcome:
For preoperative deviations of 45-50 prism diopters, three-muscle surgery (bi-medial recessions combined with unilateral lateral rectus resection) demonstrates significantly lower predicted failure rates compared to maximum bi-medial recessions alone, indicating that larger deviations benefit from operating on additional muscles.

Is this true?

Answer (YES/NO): NO